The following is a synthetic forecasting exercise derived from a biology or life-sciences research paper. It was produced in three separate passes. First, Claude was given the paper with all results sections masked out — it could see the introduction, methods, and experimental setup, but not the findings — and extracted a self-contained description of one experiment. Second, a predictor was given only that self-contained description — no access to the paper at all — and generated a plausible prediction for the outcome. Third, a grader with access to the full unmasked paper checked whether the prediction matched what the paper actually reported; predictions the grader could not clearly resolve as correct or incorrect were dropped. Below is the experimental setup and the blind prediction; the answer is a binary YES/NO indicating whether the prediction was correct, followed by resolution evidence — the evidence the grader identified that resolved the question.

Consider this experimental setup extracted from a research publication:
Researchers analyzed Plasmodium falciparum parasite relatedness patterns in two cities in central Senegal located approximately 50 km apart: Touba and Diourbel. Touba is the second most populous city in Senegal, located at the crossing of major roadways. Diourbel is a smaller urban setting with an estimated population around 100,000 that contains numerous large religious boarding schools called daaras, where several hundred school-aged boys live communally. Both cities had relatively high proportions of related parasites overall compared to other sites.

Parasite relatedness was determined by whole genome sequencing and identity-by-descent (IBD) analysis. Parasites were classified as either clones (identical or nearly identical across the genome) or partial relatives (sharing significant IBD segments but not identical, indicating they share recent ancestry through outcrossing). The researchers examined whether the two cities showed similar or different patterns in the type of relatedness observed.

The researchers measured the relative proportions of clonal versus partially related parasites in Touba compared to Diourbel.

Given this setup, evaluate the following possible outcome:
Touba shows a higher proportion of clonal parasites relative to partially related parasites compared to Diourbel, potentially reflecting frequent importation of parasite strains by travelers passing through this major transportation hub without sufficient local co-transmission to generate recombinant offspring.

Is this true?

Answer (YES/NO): NO